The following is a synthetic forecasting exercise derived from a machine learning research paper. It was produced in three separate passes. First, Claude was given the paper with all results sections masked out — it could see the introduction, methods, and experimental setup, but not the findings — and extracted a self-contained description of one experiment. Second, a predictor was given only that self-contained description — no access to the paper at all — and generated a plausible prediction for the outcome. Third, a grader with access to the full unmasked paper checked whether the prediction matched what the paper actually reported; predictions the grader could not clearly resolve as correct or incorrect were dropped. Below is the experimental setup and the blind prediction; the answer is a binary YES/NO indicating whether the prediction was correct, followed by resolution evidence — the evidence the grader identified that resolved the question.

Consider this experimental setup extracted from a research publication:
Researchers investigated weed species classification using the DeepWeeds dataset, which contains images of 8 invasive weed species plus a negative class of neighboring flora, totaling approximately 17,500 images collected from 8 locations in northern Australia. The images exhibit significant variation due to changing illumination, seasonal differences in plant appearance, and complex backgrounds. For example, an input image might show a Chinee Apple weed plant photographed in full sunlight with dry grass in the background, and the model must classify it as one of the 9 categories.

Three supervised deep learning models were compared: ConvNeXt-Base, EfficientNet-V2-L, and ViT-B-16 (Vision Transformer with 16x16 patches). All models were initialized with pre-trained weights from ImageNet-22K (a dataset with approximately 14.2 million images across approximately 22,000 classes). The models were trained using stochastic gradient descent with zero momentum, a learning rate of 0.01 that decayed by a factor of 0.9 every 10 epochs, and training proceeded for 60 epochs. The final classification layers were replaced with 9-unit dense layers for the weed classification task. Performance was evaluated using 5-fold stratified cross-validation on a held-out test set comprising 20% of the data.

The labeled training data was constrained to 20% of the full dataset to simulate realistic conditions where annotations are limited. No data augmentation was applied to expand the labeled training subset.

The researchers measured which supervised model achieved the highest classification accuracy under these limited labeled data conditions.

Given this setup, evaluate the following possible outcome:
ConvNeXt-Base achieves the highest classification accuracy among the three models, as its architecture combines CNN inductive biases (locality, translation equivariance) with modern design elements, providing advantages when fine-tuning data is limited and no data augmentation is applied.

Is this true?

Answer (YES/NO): NO